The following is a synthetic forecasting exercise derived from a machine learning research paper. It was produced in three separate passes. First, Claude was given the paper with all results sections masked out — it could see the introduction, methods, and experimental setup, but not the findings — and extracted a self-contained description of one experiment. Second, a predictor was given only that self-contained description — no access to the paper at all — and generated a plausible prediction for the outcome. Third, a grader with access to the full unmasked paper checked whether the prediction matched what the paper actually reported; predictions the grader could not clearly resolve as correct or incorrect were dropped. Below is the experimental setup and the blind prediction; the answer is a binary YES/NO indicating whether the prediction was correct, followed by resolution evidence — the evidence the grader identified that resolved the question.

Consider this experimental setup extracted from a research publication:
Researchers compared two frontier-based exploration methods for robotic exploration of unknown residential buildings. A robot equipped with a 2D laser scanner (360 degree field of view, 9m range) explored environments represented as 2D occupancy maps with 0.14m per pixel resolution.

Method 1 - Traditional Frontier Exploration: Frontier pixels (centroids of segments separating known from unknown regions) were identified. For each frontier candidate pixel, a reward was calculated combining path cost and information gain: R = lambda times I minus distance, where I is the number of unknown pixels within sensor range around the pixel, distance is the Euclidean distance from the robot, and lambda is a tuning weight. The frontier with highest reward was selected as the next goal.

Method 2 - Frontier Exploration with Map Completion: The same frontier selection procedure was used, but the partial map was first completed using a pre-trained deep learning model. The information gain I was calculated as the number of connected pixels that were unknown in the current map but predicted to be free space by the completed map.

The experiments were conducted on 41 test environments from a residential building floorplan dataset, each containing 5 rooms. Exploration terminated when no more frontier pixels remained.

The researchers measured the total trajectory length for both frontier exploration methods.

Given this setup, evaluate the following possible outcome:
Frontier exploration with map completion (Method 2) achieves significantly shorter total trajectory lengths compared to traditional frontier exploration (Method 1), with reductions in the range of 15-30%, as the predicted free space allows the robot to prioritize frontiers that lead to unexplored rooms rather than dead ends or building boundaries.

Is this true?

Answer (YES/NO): NO